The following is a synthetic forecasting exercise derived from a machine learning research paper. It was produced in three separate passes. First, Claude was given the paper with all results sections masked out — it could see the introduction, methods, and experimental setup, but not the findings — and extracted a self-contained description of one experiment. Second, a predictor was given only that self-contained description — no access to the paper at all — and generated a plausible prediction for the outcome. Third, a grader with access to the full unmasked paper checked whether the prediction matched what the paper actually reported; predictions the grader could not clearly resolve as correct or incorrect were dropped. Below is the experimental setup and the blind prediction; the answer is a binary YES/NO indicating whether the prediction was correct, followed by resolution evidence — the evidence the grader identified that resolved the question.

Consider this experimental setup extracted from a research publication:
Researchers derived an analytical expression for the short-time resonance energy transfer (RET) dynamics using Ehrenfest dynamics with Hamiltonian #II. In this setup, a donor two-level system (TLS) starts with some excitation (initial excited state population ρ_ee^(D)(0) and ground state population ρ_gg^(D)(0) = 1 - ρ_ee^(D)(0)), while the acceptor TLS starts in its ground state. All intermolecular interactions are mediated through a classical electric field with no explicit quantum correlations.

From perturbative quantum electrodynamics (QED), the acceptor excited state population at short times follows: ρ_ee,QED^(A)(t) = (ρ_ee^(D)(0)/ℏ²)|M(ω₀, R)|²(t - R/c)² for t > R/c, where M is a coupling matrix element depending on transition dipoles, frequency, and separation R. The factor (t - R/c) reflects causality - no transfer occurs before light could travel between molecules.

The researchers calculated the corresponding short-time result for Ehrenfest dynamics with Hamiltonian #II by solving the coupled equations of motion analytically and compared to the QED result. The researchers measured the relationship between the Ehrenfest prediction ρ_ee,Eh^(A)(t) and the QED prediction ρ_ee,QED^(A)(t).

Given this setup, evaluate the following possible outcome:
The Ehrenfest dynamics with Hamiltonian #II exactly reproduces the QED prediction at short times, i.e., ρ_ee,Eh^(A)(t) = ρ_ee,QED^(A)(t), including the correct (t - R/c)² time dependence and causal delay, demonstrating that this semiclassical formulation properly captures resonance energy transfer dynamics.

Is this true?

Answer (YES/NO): NO